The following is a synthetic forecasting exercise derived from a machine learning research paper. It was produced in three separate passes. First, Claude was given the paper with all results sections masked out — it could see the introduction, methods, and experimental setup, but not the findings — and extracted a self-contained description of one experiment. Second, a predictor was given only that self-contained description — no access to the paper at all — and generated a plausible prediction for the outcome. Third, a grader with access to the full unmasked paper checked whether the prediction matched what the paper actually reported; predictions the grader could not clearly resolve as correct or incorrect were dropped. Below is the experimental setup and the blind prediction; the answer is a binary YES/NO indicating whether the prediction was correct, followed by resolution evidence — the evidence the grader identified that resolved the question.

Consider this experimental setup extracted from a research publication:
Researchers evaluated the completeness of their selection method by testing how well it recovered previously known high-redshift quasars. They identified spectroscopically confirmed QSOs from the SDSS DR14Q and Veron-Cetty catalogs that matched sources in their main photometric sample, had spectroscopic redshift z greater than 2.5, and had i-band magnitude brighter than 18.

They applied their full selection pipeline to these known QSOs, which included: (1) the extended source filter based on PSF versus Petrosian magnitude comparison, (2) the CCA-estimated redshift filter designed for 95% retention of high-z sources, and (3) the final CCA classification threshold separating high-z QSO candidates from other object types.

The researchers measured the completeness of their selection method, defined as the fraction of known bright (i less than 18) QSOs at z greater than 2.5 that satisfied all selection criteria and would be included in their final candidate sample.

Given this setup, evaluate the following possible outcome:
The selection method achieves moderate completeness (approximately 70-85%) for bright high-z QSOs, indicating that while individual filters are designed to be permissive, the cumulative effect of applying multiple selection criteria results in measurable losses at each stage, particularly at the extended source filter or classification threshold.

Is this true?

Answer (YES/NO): NO